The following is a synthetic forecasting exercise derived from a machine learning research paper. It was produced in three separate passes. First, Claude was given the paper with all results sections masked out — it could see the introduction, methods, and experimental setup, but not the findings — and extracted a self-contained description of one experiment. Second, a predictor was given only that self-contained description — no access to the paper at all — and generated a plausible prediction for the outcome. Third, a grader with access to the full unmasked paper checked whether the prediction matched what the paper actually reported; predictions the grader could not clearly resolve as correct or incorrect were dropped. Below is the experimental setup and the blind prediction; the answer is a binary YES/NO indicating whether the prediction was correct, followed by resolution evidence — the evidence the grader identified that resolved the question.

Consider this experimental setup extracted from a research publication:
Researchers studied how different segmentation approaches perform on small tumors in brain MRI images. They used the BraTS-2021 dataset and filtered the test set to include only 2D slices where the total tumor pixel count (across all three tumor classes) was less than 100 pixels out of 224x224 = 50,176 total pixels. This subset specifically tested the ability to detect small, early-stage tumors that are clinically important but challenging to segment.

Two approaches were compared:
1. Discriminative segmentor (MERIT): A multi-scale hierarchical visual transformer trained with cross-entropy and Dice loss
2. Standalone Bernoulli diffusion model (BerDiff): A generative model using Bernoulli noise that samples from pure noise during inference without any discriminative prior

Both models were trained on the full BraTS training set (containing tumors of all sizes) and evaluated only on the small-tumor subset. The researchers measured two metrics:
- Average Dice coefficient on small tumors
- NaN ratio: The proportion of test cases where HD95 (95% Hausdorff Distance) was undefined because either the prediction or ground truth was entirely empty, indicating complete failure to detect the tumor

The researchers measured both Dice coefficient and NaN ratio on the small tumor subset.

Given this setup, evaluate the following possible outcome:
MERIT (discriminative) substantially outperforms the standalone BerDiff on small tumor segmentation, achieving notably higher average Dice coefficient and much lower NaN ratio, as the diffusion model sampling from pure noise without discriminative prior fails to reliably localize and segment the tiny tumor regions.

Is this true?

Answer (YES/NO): NO